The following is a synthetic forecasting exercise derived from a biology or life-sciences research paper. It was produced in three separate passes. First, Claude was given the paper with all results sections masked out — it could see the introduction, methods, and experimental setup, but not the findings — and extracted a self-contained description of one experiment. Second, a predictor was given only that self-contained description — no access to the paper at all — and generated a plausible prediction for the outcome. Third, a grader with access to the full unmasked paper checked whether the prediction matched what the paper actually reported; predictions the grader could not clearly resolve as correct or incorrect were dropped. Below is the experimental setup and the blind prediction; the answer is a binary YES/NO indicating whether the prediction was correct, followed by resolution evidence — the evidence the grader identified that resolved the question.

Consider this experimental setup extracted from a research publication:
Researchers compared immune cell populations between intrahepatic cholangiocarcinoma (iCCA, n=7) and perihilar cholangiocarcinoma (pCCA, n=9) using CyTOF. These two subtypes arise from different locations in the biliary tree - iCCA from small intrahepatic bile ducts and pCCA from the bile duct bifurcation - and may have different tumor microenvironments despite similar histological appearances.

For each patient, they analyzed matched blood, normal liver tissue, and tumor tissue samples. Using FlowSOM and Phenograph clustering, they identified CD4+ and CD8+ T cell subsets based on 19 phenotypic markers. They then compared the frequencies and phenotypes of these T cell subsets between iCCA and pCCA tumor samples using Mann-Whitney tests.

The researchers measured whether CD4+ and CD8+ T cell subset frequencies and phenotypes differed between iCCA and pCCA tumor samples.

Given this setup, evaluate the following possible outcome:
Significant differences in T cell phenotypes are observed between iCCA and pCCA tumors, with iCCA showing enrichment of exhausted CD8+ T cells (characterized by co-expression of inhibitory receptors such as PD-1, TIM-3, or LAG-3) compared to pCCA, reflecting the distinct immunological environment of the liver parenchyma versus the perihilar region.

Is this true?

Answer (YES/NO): NO